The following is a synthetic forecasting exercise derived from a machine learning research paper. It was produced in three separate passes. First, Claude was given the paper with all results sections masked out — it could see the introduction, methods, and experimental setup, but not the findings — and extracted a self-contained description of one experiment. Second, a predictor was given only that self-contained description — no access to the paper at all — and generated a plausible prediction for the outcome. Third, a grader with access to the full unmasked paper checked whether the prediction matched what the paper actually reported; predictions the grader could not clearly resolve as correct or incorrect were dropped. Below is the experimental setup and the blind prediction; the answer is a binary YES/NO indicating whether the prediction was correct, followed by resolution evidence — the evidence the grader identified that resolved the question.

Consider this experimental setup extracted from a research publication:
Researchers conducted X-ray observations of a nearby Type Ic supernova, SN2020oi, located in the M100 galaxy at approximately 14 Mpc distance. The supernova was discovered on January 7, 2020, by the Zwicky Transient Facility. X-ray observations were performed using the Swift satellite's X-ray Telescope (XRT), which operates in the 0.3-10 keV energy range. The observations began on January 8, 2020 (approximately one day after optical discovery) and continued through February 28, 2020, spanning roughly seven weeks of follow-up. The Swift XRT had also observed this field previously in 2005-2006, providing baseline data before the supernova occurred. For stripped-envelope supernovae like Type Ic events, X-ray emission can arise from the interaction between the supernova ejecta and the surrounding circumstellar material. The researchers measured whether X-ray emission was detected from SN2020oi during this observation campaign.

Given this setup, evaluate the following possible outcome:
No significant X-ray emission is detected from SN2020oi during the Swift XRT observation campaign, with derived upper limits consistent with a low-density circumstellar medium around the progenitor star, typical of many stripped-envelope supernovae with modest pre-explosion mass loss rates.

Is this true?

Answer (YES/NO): NO